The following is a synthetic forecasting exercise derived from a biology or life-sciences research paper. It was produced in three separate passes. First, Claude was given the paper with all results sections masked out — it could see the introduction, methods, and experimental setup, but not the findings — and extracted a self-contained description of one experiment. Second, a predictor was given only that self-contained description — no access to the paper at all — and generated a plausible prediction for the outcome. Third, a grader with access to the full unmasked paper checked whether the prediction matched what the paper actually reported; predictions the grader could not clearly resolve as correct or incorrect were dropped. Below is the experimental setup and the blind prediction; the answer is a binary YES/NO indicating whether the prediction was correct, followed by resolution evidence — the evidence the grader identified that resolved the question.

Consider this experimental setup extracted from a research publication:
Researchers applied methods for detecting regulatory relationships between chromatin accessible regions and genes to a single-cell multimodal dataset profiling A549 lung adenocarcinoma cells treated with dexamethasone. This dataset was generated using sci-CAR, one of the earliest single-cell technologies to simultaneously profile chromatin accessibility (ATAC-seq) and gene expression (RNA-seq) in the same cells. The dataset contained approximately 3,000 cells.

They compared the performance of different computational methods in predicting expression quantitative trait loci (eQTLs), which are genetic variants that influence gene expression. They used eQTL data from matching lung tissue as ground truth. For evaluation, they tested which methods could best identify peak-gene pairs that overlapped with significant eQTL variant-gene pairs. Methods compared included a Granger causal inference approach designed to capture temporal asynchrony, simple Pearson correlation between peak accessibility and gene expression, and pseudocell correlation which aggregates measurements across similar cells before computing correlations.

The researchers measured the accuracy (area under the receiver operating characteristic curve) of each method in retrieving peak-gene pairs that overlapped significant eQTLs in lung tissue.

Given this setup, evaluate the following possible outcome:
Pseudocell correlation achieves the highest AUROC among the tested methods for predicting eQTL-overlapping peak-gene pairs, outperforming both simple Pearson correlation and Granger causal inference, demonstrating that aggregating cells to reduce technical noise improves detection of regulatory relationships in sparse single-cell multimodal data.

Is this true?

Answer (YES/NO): NO